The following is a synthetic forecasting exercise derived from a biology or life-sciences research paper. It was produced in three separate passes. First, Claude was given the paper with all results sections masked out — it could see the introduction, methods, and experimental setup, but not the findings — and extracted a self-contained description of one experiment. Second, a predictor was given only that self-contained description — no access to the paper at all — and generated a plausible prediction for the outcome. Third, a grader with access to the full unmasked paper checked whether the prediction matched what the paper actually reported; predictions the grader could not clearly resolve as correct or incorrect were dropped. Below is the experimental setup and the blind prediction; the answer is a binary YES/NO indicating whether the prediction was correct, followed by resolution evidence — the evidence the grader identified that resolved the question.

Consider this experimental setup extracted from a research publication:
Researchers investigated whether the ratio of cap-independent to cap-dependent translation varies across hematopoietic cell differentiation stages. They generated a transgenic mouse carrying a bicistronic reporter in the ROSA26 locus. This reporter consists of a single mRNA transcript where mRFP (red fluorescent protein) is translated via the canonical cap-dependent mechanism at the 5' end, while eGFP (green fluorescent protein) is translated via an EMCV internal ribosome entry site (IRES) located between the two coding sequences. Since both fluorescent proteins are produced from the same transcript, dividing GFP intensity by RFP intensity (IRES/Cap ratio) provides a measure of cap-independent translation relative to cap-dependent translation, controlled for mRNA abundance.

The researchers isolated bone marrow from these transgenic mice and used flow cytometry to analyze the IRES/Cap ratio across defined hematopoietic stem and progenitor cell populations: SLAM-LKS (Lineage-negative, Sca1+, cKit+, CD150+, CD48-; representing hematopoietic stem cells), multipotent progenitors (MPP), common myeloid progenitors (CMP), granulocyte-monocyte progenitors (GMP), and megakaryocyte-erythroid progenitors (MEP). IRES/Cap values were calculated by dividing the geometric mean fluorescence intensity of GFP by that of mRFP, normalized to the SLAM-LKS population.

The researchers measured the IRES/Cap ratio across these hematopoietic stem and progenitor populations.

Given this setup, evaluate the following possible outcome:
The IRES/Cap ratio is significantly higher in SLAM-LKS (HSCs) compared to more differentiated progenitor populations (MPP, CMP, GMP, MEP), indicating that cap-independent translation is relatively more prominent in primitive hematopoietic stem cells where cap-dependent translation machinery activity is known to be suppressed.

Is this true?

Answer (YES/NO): NO